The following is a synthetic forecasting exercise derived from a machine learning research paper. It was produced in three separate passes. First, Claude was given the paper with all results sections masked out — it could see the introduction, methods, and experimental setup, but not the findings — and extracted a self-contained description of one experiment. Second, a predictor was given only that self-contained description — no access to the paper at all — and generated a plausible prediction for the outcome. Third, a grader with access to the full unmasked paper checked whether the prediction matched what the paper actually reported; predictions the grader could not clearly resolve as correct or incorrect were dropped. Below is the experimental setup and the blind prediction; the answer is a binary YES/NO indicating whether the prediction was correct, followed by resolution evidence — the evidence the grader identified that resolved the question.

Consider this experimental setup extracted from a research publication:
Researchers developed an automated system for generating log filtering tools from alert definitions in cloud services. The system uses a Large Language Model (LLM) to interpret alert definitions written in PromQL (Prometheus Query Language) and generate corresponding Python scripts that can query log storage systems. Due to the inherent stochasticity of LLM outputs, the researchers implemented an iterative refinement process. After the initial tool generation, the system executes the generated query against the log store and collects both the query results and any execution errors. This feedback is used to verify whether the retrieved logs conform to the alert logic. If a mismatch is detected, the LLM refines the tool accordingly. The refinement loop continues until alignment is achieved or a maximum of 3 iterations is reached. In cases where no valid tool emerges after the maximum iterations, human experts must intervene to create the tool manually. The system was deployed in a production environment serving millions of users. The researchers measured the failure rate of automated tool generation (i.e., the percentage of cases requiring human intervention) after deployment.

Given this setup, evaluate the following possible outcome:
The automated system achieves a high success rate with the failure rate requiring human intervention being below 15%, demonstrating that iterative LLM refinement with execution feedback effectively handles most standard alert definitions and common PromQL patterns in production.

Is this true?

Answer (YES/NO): YES